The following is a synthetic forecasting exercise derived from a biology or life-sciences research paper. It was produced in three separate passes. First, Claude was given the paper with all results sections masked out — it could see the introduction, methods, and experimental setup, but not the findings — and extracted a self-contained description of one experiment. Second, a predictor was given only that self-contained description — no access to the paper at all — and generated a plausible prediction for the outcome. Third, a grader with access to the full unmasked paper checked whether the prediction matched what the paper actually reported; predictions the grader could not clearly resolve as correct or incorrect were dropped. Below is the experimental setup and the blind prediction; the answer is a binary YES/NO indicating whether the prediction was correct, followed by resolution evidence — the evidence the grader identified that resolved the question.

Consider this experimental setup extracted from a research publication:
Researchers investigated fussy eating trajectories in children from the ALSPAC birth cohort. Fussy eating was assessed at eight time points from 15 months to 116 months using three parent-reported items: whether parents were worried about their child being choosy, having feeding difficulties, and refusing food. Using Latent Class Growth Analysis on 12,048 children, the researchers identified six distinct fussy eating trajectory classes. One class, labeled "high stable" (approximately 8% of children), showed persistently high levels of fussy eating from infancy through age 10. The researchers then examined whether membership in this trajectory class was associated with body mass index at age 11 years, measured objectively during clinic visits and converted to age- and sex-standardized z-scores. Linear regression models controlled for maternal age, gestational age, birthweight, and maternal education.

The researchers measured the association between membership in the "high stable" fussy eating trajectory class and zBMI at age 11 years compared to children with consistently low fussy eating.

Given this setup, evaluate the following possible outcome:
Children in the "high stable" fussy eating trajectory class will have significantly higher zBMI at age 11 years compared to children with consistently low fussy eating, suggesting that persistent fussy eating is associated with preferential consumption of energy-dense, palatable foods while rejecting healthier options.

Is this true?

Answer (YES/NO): NO